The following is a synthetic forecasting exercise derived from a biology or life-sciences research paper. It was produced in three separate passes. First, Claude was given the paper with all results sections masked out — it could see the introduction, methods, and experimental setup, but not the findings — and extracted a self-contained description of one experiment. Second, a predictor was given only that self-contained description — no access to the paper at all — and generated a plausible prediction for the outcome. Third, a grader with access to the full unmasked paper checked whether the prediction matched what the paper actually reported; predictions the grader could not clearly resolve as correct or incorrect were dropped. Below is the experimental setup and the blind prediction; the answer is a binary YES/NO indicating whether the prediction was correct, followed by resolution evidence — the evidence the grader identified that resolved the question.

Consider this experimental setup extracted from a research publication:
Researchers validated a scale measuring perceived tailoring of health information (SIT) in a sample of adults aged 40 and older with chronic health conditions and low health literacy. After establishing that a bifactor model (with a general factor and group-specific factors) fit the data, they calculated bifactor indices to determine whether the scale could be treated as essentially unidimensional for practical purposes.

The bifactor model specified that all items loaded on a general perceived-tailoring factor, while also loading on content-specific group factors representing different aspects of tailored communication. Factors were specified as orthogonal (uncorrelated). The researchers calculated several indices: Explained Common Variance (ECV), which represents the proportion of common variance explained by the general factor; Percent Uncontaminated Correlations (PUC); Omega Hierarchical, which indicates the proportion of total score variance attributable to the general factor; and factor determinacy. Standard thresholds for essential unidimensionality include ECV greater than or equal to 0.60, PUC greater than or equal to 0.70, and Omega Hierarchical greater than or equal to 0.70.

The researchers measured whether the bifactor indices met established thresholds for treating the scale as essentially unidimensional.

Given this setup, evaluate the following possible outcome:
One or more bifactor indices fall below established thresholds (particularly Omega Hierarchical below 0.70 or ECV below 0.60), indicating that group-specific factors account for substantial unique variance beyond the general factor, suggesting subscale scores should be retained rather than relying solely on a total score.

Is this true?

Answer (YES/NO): NO